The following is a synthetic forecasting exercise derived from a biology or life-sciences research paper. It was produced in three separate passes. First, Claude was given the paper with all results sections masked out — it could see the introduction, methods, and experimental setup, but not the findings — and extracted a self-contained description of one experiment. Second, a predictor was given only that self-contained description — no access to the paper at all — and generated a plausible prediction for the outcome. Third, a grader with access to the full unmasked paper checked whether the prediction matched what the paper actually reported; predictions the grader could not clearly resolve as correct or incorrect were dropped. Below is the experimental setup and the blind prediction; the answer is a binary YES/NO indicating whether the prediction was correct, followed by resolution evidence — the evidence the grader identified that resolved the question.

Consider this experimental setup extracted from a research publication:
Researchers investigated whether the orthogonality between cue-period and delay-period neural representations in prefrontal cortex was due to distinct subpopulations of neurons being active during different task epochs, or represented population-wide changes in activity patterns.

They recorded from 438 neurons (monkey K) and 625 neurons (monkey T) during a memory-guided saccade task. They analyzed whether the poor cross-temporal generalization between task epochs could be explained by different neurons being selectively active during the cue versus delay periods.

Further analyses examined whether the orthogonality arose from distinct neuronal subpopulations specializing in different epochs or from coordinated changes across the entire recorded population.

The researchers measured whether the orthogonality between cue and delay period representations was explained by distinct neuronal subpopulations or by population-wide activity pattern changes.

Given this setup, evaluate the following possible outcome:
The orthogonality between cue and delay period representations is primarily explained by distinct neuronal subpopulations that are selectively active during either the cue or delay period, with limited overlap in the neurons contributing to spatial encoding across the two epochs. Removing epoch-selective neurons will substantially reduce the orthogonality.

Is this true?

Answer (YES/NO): NO